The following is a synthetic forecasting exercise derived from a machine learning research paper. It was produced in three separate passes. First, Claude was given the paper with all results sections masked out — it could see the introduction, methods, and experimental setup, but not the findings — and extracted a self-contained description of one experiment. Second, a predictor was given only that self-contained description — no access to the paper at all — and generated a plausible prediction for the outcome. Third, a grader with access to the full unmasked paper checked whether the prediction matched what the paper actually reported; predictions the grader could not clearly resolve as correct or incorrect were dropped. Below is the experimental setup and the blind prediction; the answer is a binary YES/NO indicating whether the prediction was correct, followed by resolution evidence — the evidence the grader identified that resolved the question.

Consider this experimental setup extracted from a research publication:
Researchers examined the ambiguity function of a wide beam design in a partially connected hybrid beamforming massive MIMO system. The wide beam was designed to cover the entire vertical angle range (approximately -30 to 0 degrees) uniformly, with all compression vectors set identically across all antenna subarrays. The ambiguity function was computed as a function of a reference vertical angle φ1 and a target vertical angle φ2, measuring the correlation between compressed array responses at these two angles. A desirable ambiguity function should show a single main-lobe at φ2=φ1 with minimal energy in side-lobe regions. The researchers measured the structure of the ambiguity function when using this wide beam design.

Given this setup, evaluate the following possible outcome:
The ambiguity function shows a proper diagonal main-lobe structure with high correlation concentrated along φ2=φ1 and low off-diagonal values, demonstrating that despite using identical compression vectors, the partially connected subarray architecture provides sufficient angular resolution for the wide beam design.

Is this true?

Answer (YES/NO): NO